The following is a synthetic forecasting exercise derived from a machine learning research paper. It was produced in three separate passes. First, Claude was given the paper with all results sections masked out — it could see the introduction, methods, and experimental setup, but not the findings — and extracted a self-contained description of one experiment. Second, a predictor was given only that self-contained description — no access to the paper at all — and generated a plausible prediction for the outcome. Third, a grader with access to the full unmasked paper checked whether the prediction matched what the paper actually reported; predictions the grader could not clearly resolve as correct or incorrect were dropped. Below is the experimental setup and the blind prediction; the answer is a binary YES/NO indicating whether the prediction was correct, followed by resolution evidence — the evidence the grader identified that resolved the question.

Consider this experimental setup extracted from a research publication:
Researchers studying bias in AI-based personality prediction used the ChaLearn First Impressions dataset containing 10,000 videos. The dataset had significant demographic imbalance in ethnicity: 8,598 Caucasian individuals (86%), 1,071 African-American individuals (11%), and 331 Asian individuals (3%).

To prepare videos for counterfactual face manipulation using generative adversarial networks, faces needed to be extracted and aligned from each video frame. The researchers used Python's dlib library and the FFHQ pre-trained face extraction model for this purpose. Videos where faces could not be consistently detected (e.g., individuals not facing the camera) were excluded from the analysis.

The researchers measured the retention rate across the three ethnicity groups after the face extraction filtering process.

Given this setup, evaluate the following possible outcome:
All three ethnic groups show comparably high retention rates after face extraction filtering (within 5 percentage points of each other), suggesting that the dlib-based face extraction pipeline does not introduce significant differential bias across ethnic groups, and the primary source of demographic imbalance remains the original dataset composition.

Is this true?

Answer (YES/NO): NO